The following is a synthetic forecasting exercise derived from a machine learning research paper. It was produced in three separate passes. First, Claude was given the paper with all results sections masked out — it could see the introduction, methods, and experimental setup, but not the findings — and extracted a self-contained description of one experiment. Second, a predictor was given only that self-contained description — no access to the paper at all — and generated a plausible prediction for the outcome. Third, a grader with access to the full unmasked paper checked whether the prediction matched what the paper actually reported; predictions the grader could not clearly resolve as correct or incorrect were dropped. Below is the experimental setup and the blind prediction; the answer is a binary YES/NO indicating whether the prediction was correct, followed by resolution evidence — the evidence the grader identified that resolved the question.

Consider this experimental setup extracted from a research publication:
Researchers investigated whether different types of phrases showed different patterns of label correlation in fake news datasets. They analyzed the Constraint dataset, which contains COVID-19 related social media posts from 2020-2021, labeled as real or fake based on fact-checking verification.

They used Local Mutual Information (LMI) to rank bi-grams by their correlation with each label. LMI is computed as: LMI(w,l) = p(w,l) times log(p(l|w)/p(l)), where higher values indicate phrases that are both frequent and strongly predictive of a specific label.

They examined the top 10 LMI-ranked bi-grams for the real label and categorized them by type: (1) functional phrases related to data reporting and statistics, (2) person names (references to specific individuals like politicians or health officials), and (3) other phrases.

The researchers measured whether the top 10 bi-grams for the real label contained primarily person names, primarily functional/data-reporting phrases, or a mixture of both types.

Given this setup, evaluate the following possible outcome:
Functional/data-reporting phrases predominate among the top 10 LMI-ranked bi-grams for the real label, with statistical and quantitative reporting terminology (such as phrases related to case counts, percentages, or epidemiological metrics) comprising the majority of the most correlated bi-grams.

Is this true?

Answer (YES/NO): YES